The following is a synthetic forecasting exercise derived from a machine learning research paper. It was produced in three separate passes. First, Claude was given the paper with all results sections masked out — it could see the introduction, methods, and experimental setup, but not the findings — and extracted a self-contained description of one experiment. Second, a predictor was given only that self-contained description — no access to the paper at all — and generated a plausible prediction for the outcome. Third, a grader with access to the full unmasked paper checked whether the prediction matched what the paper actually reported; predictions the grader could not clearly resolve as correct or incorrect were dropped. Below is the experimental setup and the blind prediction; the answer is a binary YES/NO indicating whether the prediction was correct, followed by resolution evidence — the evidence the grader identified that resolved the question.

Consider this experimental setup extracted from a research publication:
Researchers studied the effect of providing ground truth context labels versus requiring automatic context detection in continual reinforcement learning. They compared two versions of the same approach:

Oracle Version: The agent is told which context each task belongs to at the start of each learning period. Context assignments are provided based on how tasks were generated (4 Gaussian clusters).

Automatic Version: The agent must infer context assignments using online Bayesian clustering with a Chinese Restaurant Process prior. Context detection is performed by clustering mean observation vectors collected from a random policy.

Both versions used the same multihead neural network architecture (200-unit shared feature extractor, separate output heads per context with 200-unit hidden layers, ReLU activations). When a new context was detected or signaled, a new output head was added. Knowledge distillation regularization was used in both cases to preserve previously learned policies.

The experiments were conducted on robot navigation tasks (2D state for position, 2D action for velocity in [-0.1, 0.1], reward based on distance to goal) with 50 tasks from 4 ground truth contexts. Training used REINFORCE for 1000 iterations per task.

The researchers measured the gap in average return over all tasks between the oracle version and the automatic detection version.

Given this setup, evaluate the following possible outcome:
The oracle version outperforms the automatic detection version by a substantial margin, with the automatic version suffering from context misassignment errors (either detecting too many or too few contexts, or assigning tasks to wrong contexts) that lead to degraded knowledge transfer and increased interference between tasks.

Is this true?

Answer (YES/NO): NO